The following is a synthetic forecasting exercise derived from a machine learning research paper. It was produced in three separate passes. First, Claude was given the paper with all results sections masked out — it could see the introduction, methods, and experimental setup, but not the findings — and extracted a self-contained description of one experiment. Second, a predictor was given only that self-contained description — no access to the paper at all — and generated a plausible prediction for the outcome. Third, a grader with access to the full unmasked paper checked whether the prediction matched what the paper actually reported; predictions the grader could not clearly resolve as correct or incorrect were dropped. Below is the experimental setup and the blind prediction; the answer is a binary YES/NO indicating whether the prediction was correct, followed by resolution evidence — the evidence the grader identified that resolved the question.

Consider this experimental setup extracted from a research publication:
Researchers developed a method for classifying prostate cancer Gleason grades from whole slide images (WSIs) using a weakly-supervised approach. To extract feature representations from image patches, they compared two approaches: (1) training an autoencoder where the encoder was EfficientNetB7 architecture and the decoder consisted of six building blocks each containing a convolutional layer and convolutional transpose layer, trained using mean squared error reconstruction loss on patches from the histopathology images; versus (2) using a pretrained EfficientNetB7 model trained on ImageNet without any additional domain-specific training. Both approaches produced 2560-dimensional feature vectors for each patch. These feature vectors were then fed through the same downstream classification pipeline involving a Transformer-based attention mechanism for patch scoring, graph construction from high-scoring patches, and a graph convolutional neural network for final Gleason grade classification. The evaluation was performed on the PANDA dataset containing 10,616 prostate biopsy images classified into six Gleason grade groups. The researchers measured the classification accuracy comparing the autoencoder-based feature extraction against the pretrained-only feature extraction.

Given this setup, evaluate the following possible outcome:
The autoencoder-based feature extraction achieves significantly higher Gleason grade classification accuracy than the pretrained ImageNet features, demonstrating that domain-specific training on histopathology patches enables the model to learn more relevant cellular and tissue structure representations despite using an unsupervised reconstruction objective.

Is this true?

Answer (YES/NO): NO